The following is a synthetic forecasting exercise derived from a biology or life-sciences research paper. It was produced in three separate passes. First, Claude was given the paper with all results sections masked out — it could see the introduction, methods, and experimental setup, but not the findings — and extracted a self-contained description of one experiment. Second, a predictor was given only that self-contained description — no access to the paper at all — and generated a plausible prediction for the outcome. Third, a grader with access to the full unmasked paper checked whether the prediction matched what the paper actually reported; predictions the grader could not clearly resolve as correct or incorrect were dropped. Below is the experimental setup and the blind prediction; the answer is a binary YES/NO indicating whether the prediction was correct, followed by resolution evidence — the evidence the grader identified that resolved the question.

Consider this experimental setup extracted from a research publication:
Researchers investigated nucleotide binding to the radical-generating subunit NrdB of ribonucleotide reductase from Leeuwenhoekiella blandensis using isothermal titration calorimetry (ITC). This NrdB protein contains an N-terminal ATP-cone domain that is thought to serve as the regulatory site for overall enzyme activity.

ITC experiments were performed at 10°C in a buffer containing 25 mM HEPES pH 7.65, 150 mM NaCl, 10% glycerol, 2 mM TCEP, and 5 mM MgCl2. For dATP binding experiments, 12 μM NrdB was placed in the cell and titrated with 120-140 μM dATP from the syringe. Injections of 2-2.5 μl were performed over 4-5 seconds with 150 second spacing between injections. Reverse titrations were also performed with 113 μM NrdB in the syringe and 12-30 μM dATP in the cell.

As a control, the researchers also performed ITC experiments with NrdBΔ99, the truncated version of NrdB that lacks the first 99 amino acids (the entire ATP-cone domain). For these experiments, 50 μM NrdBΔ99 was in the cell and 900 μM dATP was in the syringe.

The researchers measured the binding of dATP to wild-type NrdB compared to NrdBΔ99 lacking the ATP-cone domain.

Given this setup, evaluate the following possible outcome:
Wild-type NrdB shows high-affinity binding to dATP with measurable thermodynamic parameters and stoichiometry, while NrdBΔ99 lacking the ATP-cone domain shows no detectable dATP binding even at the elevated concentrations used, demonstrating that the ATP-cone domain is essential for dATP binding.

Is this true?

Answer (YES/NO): YES